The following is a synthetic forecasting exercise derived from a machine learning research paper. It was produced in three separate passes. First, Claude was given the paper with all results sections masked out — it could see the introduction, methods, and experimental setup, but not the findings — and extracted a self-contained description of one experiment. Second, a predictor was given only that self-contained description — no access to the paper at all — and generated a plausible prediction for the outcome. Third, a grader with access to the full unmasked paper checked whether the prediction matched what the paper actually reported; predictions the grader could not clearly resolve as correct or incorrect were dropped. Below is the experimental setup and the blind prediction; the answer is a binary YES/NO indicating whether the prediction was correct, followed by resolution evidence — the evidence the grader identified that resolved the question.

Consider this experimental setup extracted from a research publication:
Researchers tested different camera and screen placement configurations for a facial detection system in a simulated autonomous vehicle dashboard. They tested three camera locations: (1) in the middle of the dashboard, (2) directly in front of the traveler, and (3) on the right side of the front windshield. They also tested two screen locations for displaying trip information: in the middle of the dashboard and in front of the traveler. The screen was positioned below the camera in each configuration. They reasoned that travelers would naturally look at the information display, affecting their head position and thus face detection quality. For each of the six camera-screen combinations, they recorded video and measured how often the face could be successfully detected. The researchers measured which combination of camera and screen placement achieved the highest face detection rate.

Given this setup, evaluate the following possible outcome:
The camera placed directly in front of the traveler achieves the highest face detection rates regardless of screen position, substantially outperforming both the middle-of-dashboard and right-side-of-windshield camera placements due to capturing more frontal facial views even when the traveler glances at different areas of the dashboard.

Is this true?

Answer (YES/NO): YES